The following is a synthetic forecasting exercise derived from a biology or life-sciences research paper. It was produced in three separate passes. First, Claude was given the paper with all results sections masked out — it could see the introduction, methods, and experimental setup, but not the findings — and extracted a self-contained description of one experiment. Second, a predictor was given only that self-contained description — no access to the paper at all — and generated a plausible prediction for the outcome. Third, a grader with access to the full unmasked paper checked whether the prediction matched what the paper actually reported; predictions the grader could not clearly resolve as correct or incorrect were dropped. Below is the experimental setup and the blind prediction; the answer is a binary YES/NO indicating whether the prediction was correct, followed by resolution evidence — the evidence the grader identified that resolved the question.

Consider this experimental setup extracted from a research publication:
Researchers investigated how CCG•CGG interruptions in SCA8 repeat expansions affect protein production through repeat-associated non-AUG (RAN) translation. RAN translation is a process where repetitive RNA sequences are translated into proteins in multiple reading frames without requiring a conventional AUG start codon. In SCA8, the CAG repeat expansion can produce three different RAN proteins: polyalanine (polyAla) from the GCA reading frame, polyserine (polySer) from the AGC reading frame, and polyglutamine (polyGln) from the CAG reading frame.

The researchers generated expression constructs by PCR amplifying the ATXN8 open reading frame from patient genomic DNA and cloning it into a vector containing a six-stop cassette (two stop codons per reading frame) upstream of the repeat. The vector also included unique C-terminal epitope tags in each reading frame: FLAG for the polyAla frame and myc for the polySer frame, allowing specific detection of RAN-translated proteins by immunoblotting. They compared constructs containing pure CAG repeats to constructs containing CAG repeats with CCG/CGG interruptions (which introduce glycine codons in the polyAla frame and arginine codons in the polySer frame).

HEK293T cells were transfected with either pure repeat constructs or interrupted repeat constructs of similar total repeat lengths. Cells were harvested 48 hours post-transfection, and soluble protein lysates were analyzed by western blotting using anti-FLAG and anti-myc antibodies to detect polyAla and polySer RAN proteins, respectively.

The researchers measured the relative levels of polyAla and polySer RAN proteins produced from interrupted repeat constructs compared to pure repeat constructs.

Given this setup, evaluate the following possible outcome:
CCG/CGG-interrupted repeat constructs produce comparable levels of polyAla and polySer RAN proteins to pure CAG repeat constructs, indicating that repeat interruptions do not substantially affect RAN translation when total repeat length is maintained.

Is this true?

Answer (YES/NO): NO